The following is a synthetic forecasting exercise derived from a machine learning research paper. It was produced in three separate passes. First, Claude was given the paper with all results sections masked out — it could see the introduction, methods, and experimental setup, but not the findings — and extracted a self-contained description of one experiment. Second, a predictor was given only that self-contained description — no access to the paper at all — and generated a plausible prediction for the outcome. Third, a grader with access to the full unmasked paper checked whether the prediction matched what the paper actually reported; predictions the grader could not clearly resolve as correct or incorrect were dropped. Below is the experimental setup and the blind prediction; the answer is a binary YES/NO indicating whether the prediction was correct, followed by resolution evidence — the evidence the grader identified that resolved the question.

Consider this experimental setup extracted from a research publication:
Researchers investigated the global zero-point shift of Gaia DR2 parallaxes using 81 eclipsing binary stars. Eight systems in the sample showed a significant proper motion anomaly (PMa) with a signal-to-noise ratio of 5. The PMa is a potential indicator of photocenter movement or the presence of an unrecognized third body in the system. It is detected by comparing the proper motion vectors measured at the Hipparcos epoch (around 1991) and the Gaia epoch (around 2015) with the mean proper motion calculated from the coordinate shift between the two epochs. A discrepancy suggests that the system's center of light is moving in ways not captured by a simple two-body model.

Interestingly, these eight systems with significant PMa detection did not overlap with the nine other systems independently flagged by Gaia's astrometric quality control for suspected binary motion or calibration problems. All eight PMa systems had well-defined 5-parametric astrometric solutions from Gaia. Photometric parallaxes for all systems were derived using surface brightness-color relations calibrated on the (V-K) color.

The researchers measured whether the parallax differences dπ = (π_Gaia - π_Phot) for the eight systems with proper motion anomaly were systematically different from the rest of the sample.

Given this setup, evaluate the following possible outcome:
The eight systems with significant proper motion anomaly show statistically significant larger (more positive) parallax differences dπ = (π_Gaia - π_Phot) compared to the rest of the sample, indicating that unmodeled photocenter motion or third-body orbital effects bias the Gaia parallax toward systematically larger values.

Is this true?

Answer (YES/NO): NO